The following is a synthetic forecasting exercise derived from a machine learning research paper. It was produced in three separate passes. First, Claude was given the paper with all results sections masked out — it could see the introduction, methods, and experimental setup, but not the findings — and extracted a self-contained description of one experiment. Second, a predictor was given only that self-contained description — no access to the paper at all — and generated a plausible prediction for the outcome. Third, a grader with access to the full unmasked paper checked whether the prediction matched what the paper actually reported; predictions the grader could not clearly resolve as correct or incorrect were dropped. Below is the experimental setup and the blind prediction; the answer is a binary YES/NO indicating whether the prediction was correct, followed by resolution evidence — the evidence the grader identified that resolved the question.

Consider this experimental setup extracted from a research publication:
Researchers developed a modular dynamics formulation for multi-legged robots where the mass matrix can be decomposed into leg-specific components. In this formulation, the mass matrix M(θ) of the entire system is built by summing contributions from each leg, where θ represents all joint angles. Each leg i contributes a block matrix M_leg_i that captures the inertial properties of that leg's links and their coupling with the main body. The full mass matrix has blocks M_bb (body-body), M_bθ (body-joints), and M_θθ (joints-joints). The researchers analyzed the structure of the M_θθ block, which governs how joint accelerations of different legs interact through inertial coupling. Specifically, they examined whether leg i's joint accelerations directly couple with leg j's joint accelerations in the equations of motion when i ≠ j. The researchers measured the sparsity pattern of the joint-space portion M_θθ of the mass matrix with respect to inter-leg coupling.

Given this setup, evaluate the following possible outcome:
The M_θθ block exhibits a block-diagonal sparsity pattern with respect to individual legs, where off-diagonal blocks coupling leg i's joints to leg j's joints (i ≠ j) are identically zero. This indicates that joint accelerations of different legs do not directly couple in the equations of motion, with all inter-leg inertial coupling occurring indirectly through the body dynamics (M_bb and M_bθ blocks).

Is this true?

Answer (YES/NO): YES